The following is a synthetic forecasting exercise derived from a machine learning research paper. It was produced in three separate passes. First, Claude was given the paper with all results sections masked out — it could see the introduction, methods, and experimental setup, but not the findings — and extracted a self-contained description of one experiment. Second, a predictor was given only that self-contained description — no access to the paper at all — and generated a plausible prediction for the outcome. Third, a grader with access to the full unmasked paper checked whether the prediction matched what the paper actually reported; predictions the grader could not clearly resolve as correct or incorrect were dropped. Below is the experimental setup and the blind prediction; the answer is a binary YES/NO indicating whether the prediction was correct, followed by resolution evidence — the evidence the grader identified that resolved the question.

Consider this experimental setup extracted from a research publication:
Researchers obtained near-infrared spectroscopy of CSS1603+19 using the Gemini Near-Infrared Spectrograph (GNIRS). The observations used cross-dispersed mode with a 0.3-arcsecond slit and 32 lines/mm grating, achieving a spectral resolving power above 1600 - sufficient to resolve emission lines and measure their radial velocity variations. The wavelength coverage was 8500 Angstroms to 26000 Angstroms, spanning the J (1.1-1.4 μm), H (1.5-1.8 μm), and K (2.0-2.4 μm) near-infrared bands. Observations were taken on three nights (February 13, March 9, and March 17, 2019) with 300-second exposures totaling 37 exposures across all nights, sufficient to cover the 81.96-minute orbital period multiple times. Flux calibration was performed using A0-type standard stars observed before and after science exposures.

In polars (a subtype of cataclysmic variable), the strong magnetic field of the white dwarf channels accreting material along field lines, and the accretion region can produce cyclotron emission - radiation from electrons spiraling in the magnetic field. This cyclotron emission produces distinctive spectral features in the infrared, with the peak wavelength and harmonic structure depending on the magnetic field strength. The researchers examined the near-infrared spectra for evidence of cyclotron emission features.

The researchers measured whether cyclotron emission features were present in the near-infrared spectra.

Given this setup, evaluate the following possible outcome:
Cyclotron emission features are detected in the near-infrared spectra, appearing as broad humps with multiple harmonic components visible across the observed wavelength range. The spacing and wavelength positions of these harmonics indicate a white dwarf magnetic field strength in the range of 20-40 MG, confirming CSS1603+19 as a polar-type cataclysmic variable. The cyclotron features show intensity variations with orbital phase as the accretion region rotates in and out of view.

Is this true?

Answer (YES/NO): NO